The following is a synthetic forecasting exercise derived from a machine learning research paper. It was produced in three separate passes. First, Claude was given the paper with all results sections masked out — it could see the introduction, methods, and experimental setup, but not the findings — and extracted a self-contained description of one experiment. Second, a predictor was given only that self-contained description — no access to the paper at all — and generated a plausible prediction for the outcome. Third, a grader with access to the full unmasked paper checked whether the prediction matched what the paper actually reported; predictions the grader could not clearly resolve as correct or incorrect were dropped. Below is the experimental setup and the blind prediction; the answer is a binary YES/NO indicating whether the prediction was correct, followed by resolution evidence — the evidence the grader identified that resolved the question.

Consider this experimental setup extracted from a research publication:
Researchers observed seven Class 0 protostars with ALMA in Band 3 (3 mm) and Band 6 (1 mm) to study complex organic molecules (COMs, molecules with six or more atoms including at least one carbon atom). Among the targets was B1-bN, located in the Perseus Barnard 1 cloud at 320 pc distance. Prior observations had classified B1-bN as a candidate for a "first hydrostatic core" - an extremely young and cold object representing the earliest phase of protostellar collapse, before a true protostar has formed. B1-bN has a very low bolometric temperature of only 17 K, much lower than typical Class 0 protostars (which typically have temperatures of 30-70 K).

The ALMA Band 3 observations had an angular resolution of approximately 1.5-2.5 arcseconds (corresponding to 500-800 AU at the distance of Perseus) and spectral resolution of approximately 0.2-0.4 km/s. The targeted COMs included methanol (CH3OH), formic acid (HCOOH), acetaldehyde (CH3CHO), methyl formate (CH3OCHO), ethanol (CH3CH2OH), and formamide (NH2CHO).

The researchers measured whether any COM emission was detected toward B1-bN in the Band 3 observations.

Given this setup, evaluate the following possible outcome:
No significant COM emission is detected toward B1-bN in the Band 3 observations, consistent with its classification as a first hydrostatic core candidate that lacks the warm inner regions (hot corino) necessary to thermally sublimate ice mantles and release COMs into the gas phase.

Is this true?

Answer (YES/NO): YES